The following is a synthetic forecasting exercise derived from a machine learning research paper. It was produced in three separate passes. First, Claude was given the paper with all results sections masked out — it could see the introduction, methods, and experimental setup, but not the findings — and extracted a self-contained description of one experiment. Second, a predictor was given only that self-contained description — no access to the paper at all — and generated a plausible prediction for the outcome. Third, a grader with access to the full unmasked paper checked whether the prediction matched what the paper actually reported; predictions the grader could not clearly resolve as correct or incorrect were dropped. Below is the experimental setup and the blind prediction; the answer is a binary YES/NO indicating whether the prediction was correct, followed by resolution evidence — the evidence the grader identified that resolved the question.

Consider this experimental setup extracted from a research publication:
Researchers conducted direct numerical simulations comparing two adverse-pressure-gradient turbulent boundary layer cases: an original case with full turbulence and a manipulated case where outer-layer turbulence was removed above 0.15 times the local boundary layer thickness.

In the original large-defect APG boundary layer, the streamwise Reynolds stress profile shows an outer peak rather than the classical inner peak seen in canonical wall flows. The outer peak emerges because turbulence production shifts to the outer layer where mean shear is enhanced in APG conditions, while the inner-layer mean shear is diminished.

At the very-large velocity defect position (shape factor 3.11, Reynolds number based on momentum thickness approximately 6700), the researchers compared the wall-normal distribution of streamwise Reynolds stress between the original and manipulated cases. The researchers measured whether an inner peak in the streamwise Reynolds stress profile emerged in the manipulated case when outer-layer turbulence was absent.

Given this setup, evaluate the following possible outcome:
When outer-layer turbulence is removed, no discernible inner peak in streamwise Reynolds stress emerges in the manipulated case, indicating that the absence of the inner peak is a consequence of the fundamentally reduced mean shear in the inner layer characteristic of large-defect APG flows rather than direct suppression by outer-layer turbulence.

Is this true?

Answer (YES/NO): NO